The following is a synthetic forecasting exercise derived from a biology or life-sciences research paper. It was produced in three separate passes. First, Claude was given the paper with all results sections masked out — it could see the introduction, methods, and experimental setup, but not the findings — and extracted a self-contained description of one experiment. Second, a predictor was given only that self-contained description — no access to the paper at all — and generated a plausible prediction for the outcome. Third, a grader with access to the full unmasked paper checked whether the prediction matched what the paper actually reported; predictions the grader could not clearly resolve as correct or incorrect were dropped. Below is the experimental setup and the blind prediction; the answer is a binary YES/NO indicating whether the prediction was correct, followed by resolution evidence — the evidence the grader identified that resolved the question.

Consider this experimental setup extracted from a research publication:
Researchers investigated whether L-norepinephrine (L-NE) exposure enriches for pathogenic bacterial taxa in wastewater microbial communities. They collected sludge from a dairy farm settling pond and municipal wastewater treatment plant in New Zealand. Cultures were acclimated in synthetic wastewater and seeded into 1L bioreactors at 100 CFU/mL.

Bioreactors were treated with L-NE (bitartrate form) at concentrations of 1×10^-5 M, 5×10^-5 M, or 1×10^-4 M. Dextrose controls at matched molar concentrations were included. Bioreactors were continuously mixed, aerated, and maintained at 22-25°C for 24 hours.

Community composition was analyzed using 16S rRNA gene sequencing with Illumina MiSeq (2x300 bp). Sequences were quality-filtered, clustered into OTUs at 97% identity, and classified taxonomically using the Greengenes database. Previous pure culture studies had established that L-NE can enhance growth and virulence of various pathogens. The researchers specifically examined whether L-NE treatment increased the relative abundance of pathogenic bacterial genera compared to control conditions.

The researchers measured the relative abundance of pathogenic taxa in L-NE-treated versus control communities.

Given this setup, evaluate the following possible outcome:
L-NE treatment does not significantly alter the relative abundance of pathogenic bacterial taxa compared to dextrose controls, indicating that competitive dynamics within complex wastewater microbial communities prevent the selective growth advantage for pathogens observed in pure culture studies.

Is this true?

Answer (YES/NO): YES